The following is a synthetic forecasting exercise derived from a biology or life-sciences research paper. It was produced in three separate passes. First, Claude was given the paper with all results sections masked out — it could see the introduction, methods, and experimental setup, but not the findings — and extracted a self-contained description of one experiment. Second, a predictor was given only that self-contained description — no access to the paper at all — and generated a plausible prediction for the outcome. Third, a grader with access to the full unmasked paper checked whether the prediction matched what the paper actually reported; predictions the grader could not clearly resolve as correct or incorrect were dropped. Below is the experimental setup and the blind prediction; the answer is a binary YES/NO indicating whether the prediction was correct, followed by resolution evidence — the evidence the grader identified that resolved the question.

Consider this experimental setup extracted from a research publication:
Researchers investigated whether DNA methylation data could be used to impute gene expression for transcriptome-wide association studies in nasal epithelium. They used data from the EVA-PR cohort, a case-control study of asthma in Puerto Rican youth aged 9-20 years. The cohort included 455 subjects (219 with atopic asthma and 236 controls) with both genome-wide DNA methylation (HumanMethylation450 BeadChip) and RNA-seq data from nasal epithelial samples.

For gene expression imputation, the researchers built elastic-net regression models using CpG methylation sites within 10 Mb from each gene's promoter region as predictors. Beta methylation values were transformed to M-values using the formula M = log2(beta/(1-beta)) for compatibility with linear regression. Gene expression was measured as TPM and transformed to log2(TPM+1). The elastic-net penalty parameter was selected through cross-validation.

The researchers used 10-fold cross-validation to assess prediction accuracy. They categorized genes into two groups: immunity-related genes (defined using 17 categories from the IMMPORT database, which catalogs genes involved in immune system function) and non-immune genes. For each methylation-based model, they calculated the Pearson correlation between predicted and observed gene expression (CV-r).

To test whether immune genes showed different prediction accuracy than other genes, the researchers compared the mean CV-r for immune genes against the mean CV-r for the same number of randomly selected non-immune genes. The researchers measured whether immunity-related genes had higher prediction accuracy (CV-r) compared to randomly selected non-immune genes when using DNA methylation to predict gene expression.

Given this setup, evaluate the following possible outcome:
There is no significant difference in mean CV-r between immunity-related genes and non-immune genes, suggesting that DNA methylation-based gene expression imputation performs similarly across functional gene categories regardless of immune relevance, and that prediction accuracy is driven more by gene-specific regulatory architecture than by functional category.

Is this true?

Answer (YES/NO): NO